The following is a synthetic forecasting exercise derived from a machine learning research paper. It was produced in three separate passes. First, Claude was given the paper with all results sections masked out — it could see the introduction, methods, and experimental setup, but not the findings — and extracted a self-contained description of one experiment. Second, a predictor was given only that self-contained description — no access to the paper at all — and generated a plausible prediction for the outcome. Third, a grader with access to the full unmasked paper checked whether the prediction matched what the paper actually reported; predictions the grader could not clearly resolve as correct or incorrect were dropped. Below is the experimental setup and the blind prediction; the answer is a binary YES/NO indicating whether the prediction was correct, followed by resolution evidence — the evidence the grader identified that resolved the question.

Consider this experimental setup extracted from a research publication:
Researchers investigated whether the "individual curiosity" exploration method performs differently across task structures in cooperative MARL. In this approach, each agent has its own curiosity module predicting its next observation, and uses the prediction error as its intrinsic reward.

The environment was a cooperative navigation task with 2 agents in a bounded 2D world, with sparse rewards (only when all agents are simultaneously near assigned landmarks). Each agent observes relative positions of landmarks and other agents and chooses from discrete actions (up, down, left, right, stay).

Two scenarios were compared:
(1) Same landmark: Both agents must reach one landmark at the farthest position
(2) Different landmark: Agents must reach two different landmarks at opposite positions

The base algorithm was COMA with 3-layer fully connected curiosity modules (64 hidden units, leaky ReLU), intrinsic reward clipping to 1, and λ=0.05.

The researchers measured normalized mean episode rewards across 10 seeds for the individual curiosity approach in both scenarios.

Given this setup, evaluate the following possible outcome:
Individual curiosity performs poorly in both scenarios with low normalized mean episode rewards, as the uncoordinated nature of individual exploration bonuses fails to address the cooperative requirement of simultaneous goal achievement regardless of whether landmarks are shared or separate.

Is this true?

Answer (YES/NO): NO